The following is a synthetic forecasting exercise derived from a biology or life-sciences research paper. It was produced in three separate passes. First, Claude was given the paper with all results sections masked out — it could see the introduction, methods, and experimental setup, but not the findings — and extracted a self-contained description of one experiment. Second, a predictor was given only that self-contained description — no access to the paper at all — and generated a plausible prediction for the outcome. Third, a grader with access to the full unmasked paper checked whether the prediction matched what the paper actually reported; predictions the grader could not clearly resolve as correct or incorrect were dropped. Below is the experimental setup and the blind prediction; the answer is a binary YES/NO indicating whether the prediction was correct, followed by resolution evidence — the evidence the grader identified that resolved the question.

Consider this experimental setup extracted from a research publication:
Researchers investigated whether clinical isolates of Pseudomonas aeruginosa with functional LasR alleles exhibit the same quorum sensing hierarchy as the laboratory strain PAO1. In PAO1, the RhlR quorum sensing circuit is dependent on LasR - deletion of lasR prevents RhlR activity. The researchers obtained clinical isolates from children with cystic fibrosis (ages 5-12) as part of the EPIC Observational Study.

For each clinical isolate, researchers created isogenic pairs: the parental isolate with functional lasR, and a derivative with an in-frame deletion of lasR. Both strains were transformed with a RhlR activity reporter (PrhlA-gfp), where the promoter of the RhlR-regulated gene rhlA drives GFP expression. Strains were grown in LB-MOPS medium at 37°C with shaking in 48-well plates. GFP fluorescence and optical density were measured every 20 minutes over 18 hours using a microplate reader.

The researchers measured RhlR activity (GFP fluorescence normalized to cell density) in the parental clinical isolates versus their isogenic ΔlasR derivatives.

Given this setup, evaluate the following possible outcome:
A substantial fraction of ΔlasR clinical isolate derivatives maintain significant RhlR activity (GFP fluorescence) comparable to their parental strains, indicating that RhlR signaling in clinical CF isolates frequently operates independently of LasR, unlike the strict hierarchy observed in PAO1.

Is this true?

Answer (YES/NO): NO